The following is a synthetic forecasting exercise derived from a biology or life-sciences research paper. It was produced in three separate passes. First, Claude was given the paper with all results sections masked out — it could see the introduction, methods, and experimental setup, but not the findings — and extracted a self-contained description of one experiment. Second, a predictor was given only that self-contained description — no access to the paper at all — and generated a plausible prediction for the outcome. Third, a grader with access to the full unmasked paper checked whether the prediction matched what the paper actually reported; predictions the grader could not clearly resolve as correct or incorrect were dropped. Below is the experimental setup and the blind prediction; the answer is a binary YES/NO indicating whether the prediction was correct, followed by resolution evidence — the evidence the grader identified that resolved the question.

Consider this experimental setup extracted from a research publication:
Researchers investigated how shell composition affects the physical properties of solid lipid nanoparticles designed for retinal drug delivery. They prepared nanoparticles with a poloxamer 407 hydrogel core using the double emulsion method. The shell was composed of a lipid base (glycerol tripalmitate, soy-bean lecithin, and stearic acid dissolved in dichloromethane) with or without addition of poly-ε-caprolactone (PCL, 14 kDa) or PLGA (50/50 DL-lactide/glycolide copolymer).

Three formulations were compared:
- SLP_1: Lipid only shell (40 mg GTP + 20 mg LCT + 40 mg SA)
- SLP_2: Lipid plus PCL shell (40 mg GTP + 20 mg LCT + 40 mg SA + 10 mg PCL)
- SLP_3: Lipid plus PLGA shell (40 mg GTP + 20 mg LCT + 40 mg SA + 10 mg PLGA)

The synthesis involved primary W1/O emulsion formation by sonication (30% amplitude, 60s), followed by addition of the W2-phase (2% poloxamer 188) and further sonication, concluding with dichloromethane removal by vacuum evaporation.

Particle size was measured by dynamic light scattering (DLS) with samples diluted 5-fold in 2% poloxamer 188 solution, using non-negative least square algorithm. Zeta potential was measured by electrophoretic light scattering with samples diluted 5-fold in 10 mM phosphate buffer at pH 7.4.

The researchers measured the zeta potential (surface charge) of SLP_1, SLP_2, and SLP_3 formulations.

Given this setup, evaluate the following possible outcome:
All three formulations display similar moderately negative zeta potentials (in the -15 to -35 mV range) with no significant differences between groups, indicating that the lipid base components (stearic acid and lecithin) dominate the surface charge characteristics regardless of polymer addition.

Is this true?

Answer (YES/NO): NO